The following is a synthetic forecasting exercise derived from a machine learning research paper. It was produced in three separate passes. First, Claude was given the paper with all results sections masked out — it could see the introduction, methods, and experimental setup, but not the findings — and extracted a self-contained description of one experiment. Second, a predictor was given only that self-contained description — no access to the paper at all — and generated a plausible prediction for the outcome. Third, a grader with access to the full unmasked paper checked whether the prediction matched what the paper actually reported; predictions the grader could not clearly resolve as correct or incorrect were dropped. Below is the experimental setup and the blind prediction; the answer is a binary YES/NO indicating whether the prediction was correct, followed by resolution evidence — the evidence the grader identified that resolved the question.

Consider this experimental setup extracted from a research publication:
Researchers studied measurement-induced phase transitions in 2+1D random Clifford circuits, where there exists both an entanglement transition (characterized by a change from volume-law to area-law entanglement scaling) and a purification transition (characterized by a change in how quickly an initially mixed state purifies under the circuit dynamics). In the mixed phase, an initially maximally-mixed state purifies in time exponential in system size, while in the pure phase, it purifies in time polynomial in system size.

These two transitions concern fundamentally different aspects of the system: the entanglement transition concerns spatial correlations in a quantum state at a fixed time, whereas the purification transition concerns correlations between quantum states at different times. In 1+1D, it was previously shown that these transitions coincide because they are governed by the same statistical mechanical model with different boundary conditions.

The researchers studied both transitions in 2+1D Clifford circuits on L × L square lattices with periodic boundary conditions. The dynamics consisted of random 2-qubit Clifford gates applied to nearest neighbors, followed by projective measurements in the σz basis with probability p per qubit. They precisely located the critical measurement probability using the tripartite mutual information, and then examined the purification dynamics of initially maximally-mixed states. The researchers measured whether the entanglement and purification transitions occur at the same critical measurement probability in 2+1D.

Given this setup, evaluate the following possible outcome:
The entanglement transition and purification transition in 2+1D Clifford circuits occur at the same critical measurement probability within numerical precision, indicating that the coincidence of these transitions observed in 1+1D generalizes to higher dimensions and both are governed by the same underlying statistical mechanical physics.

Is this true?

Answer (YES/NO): YES